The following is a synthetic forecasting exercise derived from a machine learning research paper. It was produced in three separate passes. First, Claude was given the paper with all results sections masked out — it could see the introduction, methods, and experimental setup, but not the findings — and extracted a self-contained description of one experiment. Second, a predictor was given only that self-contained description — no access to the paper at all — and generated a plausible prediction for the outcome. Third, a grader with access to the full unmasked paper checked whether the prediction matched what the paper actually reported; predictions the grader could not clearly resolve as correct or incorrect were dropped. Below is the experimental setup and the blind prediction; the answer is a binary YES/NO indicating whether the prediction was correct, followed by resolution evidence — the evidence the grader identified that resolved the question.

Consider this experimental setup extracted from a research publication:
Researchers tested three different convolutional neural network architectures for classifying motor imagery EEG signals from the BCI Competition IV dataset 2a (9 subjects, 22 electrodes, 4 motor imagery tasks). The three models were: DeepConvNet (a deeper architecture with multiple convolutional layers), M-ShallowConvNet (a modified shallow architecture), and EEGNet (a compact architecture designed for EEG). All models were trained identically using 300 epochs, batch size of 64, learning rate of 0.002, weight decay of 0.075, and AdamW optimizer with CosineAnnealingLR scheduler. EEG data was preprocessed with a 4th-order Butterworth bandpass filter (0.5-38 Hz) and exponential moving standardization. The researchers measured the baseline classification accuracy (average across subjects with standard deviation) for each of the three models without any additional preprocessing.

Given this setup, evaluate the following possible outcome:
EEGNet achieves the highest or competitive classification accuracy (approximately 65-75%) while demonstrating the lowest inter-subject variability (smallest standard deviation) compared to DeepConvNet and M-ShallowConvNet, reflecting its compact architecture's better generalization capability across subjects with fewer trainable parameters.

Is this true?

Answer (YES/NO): YES